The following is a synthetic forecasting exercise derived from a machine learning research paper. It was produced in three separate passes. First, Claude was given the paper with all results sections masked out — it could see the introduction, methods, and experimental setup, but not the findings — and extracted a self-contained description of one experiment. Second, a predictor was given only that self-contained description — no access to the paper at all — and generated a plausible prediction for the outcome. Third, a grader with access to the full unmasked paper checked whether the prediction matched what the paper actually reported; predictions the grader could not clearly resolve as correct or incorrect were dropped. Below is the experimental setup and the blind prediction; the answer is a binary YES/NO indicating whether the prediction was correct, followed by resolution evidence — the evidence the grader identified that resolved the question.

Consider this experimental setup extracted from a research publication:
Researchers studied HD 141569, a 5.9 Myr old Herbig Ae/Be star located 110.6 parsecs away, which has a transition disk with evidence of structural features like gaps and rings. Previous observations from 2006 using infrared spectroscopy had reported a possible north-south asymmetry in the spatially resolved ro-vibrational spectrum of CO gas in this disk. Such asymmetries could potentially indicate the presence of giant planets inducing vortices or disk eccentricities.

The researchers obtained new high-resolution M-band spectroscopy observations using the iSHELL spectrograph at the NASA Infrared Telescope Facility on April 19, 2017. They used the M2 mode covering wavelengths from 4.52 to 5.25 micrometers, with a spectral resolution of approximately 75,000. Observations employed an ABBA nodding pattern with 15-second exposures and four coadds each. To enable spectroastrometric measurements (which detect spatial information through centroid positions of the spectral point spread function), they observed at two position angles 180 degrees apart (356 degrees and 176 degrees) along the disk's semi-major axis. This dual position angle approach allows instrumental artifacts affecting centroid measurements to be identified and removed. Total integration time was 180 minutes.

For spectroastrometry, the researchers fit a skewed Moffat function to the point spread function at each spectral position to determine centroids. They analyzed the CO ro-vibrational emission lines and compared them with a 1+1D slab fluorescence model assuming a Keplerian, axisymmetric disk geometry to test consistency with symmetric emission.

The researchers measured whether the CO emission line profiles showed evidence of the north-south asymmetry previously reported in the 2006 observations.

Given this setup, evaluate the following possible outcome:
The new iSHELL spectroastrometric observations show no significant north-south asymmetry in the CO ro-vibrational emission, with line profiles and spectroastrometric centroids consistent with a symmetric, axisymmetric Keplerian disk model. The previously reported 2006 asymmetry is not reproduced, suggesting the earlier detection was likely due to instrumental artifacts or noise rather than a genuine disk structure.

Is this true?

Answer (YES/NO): NO